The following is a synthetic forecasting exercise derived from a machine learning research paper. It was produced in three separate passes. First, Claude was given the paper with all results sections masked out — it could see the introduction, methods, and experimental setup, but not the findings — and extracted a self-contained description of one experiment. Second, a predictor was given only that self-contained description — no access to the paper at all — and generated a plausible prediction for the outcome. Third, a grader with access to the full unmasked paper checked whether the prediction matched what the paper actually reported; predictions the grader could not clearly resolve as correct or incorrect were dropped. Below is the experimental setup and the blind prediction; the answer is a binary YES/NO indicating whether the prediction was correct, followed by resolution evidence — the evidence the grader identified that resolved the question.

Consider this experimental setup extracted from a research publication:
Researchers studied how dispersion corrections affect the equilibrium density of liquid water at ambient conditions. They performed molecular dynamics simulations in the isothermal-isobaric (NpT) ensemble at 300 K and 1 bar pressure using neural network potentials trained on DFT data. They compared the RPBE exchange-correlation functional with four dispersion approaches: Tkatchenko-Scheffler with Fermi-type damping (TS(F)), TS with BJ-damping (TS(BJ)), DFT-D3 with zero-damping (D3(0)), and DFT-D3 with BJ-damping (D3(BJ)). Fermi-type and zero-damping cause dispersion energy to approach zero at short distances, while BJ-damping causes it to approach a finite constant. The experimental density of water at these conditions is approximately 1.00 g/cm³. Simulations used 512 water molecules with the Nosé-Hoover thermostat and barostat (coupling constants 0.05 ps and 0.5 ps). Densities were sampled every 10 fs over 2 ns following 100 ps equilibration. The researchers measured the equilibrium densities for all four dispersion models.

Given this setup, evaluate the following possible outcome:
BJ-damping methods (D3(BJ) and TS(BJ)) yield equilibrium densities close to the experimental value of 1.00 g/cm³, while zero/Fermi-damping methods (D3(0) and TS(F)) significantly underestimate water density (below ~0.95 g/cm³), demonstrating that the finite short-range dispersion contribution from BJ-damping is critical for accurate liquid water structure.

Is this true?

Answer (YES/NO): NO